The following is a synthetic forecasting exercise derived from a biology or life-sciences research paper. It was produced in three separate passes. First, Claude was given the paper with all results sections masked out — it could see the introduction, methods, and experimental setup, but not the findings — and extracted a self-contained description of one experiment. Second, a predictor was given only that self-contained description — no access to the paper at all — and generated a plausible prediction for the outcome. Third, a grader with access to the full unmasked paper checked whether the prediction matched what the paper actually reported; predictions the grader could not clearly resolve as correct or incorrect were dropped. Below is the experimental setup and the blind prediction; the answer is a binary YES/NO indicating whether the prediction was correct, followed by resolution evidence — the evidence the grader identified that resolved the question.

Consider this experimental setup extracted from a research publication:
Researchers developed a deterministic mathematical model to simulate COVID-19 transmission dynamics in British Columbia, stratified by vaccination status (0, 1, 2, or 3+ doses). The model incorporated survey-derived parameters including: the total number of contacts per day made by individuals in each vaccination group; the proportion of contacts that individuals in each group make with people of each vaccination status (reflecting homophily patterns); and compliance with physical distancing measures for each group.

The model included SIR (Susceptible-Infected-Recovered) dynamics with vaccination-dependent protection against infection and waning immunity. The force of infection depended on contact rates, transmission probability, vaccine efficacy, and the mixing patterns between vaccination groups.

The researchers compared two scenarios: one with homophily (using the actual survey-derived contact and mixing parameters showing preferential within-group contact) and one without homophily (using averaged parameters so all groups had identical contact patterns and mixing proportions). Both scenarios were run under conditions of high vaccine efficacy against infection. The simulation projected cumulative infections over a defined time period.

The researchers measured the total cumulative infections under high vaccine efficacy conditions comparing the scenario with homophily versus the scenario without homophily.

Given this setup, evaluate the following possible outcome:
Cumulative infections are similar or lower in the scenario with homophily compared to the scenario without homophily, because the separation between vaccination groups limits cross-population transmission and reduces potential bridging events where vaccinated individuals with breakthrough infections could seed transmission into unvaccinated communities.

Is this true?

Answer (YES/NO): NO